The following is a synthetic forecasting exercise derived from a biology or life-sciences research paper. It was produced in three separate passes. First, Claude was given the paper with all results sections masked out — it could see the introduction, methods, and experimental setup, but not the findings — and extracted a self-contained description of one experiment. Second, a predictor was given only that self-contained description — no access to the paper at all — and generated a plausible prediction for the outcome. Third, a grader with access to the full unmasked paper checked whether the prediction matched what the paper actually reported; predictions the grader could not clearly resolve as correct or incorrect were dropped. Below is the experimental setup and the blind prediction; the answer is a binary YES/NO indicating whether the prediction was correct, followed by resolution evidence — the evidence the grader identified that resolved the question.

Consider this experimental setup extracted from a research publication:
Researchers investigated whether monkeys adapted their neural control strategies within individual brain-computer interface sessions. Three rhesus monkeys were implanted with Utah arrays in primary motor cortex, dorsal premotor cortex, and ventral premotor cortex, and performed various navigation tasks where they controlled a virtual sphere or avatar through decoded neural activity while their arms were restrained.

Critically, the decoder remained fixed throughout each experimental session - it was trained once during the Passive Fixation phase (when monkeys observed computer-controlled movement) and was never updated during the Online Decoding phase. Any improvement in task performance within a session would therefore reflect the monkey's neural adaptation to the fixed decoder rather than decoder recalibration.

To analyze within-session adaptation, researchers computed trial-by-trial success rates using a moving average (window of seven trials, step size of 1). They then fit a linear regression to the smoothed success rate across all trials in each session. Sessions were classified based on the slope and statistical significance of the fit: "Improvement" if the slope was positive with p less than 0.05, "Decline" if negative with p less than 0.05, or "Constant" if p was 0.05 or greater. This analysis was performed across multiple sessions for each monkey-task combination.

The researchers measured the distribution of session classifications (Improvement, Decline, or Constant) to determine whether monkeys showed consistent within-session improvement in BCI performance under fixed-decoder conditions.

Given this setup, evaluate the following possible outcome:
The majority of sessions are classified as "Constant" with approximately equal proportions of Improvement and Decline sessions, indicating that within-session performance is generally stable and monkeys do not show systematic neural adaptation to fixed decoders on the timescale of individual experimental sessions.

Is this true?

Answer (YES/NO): NO